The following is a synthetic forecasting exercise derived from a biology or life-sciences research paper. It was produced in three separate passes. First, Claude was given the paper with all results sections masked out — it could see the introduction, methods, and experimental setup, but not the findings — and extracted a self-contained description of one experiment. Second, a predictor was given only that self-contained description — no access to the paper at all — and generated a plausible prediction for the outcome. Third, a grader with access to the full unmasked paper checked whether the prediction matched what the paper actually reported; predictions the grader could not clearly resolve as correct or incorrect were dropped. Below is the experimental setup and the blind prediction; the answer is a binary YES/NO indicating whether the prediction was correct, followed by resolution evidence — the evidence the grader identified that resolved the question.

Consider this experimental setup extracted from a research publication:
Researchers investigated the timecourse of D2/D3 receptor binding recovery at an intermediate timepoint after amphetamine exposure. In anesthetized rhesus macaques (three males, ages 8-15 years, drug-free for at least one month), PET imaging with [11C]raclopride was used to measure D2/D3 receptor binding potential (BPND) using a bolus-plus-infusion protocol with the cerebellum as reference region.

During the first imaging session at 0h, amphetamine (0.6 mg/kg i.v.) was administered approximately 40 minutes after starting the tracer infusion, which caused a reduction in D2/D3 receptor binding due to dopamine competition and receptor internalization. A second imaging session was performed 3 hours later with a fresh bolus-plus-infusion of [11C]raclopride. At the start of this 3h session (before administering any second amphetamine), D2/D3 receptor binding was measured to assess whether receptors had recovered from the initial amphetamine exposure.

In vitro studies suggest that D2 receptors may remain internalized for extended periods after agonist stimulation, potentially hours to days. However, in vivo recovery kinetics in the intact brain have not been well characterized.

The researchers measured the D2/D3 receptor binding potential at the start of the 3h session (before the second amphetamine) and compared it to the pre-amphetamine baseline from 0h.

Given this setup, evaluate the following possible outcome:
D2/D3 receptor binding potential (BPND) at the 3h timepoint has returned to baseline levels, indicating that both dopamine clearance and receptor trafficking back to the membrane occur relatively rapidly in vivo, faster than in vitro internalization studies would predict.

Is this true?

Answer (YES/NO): NO